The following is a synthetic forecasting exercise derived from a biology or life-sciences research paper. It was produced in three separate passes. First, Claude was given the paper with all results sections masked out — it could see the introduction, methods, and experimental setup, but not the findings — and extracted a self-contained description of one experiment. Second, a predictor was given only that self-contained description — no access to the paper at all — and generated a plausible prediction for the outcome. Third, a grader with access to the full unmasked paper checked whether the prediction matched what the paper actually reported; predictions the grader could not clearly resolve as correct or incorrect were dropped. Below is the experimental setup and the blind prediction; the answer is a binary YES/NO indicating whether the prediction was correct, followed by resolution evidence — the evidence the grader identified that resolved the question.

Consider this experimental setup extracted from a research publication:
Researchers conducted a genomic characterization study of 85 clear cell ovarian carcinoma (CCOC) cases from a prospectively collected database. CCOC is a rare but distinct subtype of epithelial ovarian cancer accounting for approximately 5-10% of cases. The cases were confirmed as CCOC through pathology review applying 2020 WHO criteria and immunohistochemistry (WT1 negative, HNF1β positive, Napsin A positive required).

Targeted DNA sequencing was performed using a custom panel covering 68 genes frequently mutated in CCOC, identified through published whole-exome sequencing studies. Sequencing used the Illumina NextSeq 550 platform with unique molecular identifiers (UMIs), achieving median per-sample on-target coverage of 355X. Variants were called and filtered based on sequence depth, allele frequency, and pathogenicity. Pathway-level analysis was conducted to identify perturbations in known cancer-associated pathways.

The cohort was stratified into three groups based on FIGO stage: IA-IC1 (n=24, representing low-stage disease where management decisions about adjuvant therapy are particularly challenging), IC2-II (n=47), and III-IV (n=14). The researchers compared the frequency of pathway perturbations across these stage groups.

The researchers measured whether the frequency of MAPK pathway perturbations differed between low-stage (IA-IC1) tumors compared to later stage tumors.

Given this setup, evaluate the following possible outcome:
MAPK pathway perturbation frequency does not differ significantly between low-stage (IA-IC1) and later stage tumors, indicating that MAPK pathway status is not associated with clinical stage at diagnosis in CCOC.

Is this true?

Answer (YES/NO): NO